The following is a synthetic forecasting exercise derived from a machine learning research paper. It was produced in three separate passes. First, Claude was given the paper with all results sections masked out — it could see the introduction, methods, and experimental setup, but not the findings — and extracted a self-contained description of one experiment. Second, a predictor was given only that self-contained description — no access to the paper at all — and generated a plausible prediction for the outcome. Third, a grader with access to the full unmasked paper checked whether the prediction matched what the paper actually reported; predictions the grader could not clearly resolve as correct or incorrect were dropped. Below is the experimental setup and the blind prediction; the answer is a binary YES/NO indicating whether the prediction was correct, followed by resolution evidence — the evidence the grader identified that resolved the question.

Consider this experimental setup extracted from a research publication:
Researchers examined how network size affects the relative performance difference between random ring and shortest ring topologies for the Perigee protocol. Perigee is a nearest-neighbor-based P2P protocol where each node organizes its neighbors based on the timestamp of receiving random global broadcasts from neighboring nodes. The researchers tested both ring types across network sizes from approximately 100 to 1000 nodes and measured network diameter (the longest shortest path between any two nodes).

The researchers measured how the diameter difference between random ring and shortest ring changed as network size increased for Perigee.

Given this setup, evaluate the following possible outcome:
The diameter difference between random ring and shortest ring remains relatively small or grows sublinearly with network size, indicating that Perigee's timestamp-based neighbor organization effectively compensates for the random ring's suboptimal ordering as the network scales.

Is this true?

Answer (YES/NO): NO